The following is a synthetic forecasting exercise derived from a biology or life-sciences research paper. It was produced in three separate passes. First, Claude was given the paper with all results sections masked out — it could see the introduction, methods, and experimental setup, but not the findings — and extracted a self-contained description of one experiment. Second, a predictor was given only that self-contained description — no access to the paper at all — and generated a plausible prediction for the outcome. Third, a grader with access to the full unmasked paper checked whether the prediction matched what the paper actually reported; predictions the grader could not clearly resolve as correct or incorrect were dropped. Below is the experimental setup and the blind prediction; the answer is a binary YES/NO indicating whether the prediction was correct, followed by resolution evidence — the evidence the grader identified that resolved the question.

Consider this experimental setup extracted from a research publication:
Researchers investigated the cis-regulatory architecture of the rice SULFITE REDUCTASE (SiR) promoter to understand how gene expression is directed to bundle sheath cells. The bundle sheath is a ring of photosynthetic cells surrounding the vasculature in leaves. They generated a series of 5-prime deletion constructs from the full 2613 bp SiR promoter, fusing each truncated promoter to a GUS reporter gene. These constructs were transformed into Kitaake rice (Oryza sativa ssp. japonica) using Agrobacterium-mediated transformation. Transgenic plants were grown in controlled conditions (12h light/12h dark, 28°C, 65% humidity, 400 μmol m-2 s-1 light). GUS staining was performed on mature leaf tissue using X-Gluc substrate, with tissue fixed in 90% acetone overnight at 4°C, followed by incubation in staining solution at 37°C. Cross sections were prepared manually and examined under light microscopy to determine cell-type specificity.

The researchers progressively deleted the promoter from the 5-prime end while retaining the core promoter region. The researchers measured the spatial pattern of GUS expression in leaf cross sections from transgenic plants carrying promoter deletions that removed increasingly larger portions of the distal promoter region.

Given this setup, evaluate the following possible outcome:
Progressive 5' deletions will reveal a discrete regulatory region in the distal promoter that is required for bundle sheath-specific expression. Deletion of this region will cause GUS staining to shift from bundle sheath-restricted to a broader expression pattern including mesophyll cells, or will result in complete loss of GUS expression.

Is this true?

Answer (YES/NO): YES